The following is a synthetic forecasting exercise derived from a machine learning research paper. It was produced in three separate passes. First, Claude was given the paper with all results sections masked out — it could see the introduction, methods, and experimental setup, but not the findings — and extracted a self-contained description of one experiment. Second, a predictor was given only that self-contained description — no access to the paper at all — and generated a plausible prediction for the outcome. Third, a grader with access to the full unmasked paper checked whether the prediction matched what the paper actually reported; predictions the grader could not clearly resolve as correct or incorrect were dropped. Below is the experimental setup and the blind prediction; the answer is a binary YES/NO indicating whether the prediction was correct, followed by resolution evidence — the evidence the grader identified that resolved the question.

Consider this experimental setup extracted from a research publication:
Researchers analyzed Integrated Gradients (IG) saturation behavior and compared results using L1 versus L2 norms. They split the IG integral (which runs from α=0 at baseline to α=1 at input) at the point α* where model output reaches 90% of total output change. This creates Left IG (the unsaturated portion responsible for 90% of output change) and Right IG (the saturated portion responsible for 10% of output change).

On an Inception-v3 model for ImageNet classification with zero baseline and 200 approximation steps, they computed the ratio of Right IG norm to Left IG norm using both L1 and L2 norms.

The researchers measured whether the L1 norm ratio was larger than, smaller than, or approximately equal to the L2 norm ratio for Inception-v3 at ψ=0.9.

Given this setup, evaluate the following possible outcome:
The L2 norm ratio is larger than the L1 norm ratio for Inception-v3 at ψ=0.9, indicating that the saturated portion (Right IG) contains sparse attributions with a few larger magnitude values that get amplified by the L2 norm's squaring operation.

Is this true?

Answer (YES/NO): NO